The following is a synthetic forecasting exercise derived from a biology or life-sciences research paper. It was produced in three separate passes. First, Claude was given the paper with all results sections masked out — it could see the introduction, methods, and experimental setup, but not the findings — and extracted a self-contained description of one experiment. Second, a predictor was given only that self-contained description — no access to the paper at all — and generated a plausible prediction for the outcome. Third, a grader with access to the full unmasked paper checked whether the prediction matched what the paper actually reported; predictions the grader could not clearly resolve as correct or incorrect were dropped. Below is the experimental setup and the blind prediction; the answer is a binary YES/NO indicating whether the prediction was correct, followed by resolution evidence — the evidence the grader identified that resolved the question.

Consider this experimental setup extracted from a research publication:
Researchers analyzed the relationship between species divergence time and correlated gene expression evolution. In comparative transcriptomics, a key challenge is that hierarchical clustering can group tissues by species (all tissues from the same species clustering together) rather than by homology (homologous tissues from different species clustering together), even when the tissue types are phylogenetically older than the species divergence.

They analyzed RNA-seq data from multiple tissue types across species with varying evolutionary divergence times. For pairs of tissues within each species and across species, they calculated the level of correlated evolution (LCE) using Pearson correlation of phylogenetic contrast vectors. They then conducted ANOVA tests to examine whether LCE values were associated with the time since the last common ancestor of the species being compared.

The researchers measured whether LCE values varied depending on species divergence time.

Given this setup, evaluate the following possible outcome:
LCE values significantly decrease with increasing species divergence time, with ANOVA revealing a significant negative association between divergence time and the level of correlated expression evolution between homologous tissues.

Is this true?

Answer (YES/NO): NO